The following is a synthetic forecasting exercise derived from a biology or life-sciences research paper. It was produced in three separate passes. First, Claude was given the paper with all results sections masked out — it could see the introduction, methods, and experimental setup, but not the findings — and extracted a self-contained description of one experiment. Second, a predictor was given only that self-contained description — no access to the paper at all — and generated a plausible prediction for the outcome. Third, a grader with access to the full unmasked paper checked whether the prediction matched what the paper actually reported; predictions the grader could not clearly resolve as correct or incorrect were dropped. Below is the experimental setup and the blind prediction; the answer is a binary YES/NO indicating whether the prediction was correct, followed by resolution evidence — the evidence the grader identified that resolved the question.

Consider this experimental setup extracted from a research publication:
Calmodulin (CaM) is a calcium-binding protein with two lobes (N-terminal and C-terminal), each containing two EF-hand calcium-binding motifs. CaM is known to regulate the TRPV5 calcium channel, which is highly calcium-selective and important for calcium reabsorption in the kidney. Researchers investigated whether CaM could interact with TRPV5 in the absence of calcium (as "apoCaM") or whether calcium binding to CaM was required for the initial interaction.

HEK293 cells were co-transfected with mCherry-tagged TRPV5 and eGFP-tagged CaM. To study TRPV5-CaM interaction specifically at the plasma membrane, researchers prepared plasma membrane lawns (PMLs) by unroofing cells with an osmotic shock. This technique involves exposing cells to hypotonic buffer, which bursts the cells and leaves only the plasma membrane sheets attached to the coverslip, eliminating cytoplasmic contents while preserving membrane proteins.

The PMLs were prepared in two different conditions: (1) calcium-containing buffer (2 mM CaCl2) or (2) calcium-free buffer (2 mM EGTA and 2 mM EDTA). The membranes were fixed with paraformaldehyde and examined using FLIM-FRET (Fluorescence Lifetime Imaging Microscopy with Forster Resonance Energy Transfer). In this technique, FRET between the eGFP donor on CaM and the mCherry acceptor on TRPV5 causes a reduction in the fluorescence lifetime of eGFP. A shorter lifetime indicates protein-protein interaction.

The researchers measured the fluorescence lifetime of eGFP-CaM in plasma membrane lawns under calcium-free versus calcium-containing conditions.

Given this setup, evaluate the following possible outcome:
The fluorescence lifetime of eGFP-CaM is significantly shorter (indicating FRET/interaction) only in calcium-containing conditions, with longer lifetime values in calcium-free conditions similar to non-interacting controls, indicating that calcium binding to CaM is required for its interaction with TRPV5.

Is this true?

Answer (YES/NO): NO